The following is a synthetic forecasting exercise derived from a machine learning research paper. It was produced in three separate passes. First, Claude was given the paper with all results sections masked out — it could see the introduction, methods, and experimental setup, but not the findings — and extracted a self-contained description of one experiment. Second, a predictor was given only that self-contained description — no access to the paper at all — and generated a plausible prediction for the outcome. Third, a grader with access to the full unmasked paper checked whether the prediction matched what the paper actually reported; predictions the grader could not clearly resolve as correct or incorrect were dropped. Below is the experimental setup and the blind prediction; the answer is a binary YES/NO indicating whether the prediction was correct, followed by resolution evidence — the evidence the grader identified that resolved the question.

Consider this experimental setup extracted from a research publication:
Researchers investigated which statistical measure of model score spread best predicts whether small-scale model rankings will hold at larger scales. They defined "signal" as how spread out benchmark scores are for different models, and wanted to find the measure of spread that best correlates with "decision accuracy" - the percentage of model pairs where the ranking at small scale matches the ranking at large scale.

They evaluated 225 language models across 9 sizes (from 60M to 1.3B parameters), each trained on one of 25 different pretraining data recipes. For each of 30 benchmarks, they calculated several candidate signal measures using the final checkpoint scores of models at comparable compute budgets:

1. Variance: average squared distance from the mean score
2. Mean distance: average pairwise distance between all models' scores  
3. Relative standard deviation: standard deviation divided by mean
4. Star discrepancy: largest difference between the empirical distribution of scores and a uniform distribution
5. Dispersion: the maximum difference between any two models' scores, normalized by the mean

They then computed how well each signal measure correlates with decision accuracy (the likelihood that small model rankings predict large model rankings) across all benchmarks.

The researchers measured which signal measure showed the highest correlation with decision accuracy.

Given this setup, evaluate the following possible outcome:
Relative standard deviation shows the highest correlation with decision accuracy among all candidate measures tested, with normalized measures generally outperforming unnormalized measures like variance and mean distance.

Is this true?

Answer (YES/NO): NO